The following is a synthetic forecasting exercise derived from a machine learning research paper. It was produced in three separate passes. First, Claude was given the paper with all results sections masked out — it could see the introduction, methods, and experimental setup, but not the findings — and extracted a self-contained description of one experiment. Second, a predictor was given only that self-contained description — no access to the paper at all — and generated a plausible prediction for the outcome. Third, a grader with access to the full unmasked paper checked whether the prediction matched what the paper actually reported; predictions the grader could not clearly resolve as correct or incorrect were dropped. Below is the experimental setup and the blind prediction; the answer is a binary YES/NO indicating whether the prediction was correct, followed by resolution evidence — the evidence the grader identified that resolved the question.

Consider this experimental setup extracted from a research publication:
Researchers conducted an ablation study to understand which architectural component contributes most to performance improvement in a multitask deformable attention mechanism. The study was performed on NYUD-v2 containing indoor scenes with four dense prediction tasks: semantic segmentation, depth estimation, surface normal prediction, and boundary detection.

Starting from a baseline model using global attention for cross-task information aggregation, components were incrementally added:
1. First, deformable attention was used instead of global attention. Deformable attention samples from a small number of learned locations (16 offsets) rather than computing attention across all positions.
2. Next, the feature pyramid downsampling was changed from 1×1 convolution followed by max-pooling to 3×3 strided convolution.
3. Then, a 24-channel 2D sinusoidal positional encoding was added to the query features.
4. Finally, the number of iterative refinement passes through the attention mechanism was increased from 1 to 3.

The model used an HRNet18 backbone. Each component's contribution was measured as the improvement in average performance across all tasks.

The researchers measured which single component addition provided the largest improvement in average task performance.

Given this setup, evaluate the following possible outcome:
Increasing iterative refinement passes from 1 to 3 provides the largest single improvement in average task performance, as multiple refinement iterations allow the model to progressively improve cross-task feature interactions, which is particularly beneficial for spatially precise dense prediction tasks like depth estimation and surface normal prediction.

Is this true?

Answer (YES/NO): NO